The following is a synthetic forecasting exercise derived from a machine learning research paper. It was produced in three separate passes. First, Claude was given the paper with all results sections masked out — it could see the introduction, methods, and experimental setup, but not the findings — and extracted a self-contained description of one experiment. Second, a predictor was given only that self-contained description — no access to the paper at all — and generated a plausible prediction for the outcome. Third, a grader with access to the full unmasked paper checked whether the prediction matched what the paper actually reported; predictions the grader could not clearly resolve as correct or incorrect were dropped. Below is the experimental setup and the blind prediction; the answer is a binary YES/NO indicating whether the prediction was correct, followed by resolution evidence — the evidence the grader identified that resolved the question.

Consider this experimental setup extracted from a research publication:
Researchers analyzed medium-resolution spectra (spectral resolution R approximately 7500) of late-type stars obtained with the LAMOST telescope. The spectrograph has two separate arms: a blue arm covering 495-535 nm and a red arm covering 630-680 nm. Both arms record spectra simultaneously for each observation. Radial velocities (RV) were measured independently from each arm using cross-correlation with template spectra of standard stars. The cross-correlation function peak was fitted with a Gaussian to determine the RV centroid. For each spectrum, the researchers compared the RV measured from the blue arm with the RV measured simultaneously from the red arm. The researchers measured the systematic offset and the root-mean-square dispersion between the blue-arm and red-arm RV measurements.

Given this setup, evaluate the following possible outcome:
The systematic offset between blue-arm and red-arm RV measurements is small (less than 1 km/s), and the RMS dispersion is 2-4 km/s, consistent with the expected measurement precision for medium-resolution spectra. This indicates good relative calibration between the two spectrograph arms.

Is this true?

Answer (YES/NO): YES